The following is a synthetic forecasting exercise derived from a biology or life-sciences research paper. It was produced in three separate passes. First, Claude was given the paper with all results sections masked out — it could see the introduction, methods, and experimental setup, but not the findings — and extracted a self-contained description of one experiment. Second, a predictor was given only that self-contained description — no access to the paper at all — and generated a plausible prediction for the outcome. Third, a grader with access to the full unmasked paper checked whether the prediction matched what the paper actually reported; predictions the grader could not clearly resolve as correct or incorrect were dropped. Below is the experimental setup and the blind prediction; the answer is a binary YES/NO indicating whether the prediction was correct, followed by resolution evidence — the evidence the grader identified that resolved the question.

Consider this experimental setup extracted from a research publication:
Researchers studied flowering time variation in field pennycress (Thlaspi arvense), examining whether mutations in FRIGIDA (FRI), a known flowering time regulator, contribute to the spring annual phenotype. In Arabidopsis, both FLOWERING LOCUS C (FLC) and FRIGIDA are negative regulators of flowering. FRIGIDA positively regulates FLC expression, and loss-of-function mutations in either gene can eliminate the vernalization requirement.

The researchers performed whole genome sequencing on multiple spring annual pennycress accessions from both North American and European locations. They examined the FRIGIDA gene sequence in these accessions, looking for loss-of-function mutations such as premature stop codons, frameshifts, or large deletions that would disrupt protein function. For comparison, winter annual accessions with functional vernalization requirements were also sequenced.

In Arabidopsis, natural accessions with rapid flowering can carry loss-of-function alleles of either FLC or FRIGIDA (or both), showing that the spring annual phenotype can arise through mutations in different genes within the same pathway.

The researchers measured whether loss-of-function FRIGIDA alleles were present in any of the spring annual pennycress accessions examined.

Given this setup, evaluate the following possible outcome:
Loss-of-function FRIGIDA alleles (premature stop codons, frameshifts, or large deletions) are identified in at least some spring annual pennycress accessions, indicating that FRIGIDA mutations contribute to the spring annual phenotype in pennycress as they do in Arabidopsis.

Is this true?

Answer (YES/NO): NO